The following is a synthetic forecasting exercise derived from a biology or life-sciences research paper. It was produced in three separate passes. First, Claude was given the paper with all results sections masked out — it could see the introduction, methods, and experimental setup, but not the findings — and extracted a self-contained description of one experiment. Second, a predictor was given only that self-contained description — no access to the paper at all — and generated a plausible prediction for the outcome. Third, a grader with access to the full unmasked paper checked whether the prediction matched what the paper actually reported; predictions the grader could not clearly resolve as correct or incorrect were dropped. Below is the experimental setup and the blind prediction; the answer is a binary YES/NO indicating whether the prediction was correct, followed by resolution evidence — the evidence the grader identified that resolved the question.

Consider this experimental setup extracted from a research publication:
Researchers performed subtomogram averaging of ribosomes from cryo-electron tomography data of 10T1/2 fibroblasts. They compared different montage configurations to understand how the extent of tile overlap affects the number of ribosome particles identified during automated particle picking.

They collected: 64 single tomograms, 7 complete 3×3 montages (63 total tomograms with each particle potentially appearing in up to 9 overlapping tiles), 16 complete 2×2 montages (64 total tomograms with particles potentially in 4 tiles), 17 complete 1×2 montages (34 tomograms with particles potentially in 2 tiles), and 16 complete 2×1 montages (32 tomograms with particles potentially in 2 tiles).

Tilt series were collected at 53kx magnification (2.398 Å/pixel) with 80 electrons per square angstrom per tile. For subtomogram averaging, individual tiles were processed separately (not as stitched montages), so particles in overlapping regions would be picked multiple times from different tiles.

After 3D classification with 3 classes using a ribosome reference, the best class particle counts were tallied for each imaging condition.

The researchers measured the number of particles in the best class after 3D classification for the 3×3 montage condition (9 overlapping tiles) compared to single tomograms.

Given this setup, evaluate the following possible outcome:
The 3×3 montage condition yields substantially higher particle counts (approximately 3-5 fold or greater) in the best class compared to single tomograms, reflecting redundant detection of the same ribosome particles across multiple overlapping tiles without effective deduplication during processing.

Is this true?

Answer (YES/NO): YES